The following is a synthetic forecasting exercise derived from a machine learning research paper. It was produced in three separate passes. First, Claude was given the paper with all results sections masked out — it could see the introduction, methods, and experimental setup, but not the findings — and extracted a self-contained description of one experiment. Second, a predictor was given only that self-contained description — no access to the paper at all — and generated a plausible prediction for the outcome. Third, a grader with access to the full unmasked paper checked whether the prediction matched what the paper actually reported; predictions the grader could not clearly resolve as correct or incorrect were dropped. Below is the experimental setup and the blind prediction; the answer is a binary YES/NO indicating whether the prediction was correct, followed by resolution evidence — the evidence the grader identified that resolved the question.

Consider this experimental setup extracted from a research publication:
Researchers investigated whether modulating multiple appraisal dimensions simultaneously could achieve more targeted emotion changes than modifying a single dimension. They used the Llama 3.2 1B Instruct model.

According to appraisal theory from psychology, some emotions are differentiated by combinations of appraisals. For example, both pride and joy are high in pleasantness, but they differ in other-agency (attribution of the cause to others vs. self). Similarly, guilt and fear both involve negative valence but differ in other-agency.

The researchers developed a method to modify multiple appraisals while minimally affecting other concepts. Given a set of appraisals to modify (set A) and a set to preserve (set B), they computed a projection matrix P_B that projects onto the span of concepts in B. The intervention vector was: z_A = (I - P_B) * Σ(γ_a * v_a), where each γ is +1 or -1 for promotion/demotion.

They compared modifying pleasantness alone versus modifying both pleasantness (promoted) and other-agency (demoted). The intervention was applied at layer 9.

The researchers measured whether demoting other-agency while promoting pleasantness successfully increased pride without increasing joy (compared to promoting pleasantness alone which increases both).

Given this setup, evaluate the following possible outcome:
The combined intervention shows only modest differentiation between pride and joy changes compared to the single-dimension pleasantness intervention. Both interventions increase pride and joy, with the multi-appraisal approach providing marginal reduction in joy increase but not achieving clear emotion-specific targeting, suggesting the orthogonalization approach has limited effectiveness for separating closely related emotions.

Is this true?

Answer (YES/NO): NO